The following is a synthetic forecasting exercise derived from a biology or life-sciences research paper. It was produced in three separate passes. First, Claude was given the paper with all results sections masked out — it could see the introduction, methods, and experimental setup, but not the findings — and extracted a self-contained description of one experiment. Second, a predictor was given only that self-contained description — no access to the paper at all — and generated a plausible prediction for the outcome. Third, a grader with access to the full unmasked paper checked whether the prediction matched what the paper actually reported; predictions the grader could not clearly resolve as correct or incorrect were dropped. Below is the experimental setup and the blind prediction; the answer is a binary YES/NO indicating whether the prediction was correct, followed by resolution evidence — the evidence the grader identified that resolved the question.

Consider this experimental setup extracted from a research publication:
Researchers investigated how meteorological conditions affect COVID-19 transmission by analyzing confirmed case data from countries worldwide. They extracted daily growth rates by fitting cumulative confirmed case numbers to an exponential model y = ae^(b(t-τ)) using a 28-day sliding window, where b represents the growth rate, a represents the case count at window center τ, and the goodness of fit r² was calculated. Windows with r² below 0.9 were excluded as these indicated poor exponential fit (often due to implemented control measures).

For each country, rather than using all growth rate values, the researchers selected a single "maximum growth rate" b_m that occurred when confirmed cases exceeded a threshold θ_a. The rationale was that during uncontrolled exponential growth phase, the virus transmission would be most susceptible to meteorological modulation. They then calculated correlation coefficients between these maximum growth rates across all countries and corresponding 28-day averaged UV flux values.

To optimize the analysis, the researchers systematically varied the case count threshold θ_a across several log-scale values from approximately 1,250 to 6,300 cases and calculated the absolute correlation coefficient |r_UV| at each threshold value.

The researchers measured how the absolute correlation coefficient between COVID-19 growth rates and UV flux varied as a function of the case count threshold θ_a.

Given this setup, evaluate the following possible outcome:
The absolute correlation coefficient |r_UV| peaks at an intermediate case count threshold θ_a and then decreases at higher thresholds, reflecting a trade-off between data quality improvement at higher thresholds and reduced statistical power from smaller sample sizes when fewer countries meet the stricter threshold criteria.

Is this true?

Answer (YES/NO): YES